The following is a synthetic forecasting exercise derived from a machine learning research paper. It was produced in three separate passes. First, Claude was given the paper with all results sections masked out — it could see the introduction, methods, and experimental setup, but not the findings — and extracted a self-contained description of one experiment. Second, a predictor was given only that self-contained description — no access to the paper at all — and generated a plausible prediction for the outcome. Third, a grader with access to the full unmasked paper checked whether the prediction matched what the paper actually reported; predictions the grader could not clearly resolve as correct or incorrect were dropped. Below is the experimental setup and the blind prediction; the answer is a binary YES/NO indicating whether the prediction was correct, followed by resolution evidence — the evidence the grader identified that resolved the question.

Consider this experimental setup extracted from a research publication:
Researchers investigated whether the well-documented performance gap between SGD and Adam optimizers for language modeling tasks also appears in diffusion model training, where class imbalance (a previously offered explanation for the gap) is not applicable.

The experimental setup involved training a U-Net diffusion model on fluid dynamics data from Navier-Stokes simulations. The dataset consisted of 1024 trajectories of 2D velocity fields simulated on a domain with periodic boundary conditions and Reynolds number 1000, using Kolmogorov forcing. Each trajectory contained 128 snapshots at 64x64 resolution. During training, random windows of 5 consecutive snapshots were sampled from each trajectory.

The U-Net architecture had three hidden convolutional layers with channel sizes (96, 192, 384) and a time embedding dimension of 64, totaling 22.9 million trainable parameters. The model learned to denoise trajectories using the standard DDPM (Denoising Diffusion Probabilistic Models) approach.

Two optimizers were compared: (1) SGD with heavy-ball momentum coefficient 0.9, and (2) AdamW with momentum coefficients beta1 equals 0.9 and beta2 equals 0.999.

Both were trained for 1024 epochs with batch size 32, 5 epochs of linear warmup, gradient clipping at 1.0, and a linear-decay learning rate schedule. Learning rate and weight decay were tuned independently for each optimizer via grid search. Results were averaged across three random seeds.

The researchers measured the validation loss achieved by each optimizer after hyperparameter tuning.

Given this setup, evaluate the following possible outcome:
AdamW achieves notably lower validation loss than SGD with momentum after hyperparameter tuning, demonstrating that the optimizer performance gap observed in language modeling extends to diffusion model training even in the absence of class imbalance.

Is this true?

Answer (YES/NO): YES